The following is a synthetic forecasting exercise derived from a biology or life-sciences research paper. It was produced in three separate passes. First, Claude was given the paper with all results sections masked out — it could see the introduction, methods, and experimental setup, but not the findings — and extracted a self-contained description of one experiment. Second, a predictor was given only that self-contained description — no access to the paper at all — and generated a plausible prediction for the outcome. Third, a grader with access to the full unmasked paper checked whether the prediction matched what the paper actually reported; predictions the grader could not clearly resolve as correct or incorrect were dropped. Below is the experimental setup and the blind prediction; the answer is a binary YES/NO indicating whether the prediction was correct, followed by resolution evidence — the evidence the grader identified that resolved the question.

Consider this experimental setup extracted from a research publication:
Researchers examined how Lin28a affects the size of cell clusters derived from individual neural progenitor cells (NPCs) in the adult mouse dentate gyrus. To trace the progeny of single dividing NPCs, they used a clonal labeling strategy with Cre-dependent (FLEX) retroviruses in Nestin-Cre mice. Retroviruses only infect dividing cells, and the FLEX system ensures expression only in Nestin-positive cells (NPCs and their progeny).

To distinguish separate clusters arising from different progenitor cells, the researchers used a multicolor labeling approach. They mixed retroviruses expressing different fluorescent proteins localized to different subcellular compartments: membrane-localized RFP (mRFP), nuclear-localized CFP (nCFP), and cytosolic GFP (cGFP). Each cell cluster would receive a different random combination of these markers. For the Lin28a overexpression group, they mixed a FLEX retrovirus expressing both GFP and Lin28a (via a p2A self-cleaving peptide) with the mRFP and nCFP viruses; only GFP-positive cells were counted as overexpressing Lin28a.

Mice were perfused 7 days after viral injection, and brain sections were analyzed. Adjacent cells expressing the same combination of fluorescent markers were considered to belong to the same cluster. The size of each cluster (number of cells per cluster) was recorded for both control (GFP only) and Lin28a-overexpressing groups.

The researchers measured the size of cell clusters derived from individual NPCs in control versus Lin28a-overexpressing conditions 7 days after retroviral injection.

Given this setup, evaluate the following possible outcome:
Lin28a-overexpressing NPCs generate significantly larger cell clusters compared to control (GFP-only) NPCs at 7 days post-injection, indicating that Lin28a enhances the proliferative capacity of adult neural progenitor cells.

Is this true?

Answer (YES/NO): YES